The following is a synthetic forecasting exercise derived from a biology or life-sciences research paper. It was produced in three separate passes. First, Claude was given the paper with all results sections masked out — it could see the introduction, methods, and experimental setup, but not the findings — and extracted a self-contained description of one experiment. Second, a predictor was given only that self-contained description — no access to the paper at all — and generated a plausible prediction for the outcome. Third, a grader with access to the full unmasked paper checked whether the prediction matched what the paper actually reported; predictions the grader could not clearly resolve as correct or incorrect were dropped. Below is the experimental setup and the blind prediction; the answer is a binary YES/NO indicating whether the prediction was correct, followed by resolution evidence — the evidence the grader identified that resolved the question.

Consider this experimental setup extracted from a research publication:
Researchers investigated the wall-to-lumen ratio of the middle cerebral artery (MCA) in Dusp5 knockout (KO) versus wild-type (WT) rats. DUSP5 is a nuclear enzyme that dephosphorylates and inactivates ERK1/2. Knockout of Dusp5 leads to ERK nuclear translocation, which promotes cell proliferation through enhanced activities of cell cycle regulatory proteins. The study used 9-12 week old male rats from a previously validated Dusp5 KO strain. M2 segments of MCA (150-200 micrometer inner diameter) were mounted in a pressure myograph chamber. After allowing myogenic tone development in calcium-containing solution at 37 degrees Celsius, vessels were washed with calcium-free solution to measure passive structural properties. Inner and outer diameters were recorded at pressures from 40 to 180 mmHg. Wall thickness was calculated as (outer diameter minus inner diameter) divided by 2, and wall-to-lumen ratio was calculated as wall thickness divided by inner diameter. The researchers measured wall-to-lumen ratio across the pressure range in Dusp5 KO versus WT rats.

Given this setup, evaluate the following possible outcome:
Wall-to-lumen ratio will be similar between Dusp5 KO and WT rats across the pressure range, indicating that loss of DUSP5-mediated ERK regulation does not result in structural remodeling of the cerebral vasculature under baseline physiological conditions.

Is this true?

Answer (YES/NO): YES